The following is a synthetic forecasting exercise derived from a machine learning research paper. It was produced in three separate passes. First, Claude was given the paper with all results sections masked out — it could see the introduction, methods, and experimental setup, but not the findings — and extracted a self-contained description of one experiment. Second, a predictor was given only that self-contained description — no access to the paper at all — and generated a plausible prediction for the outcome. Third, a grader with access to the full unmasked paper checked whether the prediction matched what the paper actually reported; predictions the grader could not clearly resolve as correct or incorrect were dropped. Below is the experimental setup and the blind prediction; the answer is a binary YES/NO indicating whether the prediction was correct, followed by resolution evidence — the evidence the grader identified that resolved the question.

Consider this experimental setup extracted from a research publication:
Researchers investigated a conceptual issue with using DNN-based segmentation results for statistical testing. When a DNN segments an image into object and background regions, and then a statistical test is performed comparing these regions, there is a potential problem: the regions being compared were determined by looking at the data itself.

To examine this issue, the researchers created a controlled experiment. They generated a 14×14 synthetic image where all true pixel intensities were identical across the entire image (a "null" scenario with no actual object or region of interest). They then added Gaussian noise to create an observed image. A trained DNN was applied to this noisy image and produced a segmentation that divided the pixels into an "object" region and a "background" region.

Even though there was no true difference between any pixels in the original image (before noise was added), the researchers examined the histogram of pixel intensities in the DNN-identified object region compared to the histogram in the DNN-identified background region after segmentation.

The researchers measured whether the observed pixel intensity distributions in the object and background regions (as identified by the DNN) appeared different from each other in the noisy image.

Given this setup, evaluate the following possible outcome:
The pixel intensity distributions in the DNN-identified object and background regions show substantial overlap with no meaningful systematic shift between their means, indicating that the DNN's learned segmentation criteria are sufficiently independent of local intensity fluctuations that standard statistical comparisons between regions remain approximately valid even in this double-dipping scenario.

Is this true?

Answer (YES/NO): NO